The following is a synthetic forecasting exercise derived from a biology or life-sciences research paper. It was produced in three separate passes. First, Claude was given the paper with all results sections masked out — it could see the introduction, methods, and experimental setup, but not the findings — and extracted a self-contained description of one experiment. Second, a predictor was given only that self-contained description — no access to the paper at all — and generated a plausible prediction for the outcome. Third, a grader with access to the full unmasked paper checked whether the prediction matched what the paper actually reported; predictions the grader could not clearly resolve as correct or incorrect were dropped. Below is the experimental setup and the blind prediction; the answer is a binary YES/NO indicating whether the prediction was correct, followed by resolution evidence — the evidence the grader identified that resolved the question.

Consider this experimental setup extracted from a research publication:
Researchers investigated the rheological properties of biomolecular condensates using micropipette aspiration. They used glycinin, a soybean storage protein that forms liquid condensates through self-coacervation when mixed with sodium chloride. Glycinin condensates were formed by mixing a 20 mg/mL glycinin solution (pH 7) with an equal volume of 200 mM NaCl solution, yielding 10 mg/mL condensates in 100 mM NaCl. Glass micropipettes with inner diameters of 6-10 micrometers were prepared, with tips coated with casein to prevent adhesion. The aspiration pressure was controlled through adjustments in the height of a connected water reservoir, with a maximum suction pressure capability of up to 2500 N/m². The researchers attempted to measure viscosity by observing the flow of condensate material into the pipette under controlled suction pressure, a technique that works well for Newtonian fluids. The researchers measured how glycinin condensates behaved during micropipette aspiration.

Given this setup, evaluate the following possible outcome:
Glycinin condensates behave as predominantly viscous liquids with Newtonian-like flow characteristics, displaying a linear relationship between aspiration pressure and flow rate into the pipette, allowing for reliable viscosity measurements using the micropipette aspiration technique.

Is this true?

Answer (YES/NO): NO